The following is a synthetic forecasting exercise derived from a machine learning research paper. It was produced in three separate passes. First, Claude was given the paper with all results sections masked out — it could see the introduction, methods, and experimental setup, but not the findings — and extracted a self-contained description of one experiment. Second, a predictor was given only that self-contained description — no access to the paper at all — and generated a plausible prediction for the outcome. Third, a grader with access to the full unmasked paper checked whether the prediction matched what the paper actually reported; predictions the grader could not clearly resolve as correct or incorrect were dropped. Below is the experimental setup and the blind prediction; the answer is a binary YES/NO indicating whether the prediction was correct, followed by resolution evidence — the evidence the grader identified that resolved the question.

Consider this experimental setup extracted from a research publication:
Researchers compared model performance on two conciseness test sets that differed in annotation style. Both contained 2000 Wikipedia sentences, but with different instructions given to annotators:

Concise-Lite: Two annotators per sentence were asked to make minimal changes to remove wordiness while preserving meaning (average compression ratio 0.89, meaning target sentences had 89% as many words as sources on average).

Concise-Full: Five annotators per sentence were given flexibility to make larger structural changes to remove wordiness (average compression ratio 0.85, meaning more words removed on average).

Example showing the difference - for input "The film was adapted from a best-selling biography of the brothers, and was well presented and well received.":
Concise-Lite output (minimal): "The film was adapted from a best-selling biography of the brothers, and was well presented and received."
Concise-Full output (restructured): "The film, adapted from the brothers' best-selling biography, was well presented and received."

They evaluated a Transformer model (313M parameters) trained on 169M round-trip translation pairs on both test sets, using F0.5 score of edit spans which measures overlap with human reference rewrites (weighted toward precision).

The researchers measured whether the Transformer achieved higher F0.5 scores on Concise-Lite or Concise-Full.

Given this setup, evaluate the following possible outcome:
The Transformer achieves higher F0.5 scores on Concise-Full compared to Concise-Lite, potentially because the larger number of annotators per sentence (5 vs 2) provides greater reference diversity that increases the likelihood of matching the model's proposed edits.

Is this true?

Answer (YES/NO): YES